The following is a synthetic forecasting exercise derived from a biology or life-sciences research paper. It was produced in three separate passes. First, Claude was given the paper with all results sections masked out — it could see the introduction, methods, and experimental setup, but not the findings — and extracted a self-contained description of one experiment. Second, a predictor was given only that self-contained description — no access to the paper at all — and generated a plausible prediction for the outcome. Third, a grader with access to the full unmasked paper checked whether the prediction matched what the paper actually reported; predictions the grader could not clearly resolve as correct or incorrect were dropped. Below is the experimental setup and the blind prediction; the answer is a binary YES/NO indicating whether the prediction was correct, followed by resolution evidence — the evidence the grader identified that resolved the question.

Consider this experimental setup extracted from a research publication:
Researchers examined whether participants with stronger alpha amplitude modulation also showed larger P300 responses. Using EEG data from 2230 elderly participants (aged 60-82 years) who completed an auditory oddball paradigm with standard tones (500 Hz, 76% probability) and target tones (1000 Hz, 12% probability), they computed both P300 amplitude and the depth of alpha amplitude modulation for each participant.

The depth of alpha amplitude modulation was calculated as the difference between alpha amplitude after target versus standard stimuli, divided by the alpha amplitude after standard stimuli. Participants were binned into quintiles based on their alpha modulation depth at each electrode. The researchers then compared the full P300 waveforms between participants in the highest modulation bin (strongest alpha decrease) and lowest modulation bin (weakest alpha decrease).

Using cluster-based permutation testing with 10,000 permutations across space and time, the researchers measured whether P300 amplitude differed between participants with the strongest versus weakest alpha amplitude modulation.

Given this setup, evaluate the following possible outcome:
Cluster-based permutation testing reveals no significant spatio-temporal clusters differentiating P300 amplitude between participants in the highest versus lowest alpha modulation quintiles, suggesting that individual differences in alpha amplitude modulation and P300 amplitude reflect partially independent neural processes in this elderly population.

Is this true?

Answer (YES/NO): NO